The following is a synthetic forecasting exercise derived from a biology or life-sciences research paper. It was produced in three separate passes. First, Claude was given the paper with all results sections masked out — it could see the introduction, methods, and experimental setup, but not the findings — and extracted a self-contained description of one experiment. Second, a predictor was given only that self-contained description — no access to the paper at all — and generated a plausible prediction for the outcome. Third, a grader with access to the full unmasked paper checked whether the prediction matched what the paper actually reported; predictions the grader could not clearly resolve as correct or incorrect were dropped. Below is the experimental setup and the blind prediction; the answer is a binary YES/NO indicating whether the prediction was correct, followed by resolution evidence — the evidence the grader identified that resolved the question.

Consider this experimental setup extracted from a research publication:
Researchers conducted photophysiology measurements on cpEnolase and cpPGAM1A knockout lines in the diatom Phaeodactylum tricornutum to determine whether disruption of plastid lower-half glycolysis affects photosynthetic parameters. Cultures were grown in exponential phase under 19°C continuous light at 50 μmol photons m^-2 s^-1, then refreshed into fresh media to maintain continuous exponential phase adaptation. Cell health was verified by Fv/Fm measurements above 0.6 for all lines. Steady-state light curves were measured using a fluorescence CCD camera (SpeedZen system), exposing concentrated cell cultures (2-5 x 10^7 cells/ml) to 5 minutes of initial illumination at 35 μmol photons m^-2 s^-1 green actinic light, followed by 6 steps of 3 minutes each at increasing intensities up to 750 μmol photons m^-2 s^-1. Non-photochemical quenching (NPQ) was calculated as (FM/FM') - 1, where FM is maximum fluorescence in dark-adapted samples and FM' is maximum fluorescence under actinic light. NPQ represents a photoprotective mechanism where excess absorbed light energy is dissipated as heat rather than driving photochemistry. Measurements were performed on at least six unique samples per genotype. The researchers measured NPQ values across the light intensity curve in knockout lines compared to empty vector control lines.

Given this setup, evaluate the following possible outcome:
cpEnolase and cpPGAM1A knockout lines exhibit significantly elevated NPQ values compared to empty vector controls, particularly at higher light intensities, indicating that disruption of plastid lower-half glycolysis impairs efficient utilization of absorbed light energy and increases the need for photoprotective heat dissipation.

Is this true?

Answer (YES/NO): NO